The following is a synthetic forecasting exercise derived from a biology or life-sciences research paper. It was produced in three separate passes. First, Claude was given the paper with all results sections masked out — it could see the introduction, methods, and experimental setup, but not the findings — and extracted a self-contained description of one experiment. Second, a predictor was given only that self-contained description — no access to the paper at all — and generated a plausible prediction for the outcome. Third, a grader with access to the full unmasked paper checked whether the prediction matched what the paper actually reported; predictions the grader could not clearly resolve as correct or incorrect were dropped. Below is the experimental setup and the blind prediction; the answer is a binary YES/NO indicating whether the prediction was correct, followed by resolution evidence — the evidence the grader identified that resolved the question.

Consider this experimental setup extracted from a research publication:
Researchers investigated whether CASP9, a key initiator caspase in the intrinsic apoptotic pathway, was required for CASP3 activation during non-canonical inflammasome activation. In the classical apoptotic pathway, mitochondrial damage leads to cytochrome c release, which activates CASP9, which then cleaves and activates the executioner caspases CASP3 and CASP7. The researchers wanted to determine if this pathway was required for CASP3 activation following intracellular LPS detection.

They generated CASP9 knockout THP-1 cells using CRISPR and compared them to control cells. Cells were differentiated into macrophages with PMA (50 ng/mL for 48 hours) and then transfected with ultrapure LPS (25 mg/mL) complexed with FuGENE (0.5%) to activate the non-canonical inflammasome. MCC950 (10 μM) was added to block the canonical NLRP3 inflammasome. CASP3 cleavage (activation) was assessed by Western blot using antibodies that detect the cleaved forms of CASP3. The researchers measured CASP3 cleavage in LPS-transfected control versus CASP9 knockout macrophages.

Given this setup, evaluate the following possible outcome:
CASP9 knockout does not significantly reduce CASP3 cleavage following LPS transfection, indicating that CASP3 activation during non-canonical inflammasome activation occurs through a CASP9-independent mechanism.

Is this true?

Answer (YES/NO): YES